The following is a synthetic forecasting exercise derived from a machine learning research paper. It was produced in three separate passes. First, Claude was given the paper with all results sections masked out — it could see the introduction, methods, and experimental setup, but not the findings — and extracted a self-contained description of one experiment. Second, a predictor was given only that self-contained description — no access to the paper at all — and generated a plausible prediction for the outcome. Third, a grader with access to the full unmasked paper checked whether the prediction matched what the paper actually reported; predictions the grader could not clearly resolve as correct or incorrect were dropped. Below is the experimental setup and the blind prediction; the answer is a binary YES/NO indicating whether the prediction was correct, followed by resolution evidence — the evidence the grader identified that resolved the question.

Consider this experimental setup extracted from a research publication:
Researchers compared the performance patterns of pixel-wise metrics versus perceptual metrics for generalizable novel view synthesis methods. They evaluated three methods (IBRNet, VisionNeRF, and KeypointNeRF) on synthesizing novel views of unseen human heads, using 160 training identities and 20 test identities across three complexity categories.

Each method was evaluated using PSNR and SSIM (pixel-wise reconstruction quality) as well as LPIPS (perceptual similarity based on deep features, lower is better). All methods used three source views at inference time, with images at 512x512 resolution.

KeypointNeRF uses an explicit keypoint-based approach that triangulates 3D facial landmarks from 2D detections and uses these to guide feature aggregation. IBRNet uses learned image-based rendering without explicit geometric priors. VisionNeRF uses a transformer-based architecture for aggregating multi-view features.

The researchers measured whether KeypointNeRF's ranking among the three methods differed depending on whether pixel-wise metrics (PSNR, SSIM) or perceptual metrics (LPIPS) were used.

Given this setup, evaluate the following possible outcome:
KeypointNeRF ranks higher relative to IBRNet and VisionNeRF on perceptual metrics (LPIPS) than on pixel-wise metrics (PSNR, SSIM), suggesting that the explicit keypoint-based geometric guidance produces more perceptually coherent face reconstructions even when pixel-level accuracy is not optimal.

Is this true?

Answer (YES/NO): YES